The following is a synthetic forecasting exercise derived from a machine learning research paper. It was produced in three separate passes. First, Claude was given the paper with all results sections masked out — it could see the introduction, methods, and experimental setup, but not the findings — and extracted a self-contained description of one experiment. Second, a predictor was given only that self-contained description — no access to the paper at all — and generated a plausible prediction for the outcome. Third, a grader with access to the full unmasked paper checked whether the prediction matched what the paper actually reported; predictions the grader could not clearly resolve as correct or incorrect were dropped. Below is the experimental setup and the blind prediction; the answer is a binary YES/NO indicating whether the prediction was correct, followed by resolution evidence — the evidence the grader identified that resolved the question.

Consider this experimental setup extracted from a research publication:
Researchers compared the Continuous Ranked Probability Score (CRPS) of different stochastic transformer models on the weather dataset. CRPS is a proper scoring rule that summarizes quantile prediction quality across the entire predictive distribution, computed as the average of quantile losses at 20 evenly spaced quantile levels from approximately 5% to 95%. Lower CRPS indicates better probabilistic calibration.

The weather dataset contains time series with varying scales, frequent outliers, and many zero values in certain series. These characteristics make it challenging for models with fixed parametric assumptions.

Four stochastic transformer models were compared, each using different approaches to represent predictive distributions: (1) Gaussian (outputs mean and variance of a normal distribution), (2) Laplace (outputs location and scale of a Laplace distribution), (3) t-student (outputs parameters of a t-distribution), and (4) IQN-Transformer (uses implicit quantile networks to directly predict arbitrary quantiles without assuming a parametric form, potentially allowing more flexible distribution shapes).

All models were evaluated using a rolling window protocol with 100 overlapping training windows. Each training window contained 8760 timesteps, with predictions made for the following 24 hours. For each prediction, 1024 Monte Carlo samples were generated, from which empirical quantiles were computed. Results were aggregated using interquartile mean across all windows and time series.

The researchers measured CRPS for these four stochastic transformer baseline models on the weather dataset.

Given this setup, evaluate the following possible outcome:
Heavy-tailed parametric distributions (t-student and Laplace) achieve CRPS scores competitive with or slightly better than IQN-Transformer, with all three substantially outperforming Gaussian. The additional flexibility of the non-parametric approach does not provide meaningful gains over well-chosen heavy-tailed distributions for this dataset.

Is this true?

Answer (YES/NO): NO